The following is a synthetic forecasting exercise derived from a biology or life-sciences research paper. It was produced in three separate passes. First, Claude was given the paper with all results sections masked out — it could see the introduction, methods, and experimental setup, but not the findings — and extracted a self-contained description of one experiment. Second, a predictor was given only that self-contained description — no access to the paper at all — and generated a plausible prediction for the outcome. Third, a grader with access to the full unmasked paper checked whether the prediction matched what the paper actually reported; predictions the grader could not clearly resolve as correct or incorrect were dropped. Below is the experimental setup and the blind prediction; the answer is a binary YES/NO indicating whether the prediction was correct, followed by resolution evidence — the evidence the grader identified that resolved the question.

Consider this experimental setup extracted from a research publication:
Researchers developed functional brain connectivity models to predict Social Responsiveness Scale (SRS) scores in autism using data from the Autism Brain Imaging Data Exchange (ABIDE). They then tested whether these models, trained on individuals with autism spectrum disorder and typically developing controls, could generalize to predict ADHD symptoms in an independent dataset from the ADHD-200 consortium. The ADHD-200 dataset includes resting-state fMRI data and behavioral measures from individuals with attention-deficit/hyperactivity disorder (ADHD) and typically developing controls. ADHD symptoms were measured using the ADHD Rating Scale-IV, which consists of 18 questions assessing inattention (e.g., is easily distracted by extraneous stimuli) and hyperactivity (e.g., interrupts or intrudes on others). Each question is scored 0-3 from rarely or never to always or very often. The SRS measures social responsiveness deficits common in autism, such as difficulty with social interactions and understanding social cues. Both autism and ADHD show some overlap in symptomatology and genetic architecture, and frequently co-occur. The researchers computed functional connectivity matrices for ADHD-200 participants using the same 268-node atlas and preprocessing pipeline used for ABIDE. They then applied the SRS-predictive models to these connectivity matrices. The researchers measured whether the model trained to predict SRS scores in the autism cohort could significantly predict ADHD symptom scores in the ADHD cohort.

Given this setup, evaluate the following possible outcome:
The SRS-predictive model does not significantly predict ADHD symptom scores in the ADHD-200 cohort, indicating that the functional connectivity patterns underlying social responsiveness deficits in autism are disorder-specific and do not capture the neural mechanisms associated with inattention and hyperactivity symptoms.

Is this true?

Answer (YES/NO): NO